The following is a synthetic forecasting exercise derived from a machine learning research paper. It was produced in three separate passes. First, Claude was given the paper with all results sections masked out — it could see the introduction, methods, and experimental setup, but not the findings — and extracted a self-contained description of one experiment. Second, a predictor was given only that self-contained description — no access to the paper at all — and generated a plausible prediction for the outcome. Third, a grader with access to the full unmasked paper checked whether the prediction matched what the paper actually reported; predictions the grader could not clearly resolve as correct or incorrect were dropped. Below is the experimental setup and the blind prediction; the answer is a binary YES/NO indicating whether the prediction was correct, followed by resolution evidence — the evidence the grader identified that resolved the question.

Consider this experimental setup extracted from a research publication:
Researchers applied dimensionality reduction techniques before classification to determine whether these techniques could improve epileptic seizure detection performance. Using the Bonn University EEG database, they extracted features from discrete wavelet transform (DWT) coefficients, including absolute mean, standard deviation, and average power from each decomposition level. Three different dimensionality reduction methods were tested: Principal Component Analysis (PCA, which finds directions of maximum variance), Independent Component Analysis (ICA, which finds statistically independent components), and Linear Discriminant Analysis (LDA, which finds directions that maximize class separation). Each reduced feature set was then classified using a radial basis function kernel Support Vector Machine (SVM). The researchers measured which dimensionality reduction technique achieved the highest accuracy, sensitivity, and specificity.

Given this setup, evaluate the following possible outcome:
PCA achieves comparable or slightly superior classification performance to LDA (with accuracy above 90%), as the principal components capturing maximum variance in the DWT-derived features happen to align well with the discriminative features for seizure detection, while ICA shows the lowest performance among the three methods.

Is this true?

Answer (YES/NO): NO